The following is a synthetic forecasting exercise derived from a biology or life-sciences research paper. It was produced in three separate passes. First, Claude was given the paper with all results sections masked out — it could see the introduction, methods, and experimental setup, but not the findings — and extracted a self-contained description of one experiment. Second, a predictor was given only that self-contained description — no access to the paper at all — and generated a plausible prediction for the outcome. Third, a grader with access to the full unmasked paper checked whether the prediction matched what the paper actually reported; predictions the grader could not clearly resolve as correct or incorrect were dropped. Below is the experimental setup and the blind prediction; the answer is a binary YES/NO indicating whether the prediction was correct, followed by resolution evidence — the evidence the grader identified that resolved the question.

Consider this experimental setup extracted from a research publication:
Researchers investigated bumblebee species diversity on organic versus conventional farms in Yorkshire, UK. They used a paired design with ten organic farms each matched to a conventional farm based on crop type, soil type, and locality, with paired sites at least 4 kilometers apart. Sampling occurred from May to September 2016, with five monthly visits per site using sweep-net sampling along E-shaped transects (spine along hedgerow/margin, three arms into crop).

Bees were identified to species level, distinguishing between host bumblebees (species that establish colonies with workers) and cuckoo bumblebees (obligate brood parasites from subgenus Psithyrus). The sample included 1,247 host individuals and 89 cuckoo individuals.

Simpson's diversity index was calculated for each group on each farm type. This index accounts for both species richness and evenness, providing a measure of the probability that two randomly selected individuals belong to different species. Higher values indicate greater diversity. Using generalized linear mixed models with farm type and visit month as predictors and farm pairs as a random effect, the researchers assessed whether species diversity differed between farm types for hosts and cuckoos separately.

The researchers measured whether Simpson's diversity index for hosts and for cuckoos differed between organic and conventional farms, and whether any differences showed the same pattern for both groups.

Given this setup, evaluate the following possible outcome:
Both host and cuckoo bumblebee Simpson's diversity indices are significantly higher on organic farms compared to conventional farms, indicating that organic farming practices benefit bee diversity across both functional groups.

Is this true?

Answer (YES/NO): NO